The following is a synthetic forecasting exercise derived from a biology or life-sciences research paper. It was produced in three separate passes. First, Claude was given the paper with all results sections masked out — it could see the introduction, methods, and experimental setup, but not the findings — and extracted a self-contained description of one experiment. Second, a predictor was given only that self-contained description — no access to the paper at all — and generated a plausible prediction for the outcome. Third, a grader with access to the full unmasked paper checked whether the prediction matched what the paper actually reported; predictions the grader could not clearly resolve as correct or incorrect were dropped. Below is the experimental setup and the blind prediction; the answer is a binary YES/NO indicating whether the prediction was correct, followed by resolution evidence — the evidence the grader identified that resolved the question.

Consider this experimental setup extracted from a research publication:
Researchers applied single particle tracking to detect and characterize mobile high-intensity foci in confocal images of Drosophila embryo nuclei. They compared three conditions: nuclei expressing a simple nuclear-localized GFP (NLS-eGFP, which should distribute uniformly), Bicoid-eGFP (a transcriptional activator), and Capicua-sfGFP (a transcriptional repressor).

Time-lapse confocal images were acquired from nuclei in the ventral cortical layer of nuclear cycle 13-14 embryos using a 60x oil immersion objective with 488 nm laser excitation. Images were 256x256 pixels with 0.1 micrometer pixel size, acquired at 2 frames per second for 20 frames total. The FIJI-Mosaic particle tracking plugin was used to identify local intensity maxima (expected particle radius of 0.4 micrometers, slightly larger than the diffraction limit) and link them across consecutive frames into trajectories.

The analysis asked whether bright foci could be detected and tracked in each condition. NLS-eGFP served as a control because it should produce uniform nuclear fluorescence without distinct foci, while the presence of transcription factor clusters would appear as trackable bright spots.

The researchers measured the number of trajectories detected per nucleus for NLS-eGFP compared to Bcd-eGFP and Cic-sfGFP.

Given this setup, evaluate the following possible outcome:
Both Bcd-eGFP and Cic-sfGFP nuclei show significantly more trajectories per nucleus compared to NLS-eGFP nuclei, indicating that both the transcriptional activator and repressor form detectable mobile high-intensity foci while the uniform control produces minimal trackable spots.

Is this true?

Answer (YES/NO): YES